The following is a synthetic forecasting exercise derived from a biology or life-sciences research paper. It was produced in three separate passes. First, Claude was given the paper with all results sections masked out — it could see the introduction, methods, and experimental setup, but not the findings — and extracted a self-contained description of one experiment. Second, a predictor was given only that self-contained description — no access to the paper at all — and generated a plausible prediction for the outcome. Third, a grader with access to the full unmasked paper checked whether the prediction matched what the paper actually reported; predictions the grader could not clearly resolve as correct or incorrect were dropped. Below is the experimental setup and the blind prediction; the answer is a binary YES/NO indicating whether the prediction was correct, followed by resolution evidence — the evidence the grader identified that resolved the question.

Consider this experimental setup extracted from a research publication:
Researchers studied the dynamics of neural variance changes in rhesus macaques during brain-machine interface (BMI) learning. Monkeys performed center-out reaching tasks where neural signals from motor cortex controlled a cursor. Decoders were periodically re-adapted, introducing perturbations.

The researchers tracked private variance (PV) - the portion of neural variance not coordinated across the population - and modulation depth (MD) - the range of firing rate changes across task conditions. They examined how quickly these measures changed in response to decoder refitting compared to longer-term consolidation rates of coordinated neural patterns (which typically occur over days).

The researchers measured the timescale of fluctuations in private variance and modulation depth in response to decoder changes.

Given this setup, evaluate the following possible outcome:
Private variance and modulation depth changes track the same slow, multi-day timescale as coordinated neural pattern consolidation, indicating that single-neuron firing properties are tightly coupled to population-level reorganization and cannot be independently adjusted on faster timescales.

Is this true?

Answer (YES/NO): NO